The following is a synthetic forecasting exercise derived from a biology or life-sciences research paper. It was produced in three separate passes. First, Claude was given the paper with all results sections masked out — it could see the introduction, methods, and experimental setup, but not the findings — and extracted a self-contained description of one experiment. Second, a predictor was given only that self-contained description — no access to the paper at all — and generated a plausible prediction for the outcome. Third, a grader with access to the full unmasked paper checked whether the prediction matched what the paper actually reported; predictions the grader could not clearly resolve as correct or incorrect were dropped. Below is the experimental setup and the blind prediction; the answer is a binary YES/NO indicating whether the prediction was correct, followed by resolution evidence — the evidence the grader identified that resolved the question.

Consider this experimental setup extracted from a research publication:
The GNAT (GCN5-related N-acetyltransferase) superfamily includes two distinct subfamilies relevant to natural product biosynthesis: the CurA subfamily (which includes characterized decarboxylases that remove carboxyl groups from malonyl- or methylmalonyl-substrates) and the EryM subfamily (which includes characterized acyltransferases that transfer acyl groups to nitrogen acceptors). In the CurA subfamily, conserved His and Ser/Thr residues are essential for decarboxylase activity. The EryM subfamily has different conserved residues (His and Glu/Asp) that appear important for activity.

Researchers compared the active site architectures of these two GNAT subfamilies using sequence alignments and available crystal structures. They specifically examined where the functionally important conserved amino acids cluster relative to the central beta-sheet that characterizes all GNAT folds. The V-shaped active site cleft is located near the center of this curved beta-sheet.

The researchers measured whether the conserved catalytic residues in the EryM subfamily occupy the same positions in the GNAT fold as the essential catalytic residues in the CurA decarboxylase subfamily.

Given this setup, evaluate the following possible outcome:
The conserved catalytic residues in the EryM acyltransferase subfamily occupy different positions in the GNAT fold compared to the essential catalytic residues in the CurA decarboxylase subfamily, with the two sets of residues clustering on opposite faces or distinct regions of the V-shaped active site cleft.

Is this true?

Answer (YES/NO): YES